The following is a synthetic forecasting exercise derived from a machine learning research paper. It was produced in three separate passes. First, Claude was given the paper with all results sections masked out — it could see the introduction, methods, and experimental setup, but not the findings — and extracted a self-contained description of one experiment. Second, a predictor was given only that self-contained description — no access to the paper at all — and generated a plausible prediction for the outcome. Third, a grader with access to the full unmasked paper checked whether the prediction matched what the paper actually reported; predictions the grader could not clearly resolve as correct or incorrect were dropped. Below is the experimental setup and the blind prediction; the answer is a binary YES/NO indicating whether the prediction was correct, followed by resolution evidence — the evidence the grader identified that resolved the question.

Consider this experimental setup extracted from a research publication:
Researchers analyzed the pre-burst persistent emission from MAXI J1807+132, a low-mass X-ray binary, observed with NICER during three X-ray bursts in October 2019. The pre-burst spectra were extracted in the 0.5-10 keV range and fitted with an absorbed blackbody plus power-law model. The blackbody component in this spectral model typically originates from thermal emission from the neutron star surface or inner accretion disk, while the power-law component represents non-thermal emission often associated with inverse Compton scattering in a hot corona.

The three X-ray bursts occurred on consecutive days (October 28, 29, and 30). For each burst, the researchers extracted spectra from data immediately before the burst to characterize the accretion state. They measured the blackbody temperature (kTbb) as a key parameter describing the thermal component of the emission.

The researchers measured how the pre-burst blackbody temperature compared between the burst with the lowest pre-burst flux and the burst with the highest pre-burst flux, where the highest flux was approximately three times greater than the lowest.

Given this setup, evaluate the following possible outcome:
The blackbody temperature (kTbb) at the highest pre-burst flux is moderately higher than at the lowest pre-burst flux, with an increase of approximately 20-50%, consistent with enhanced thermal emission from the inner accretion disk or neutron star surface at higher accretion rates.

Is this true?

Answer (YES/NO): NO